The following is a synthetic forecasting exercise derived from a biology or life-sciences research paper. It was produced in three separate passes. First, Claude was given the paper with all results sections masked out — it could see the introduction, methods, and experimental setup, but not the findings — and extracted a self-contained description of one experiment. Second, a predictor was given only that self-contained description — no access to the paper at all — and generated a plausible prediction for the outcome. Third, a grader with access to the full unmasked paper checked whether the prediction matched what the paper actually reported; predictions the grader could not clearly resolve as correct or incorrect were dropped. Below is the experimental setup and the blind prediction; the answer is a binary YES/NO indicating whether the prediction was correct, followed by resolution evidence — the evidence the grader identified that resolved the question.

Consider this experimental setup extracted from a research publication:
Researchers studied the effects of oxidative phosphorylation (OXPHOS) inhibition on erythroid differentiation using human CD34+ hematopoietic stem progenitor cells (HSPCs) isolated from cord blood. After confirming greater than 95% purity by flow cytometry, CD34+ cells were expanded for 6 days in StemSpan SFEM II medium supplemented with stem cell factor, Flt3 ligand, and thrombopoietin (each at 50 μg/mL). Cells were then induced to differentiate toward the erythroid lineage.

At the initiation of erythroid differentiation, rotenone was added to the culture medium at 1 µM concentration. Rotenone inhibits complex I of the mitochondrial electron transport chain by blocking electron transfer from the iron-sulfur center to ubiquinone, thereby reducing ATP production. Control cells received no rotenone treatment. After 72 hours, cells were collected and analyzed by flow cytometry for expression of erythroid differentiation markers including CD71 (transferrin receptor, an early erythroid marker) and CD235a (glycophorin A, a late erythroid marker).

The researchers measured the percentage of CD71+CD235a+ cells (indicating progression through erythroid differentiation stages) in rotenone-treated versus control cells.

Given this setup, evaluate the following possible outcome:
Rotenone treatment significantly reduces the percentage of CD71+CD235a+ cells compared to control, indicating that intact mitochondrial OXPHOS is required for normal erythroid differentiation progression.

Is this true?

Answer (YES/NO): YES